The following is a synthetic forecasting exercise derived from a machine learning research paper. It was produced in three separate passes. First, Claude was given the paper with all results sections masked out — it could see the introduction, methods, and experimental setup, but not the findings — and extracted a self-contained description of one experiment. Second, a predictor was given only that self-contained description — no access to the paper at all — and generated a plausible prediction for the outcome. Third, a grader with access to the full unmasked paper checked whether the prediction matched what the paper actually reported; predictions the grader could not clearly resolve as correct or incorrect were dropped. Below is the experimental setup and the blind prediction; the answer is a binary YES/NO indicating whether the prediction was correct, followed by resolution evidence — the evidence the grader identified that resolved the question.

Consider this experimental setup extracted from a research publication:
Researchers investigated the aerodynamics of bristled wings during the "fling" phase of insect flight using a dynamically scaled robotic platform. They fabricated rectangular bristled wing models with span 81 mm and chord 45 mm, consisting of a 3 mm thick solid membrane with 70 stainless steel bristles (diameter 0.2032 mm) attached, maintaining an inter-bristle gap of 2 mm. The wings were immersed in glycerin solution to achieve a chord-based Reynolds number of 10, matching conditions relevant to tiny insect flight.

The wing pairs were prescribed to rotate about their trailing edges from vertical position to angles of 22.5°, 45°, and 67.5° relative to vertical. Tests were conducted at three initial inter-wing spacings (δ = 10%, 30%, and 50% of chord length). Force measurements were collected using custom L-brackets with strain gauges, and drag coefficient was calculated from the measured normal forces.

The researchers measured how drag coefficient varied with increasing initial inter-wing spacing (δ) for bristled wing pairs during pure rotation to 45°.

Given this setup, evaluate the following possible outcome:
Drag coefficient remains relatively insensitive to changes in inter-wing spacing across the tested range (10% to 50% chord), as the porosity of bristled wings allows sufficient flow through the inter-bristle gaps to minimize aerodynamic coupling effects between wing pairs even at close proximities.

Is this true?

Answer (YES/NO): NO